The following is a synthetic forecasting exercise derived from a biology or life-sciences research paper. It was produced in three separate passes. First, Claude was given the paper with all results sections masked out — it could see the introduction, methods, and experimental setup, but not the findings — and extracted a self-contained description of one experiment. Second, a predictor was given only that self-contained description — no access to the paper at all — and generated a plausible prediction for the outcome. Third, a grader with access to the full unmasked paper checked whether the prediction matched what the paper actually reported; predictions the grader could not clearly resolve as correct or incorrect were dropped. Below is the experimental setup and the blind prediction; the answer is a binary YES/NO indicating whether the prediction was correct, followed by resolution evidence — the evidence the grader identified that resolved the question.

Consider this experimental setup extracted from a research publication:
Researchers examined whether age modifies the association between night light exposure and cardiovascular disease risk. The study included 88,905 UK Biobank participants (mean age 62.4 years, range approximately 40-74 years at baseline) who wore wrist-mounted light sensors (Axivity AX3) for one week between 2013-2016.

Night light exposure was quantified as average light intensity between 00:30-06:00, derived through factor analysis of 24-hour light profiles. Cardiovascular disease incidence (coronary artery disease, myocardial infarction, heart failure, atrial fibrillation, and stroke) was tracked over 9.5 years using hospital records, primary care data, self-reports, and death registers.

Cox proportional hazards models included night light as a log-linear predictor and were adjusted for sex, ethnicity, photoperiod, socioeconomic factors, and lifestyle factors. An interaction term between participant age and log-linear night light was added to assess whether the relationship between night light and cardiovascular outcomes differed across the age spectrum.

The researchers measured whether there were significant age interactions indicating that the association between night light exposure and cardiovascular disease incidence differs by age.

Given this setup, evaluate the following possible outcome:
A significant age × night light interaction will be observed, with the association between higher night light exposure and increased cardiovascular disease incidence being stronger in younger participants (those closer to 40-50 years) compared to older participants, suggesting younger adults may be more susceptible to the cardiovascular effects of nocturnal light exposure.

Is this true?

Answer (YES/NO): YES